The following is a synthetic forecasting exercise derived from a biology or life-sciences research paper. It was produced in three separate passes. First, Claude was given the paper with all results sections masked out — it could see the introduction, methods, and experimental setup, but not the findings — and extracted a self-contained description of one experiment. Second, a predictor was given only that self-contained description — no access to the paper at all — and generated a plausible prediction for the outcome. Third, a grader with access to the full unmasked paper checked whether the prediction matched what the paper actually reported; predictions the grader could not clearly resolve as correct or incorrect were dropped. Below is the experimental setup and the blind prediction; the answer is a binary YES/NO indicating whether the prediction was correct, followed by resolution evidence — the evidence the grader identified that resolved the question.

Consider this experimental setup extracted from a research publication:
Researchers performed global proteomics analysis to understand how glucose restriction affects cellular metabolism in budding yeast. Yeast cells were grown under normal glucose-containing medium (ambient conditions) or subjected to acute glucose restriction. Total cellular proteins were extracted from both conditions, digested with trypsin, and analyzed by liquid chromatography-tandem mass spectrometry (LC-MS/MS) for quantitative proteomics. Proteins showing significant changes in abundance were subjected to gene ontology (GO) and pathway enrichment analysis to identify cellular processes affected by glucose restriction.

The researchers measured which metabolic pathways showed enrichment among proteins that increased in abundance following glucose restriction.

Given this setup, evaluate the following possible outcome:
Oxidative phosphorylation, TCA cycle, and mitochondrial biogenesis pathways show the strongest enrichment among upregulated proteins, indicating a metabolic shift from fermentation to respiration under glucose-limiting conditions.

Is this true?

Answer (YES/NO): NO